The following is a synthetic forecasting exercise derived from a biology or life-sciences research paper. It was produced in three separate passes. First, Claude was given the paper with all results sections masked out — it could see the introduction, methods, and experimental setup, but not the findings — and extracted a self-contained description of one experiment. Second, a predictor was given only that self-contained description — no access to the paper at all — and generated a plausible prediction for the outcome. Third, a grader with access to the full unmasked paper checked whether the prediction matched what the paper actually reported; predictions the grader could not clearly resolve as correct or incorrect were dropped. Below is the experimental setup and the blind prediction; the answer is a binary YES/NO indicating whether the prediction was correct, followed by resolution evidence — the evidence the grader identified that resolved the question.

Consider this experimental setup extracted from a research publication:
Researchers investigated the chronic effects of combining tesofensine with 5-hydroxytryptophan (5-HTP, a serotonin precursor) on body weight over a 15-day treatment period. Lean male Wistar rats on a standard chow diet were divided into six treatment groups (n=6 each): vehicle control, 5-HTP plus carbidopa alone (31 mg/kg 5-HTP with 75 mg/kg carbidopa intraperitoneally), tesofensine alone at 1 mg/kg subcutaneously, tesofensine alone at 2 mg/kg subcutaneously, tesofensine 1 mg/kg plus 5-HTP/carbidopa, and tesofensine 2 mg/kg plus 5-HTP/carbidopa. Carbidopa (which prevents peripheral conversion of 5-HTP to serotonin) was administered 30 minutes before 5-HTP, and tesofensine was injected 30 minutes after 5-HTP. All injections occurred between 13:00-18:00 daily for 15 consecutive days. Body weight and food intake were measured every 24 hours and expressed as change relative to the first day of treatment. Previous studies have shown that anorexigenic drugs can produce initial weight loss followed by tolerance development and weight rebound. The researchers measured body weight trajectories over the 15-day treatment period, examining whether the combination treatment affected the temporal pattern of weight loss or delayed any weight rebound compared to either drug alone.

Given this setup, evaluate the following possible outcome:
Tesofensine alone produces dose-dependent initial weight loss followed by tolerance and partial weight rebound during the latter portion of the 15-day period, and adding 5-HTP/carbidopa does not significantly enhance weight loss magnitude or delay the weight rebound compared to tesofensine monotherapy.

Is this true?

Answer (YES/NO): NO